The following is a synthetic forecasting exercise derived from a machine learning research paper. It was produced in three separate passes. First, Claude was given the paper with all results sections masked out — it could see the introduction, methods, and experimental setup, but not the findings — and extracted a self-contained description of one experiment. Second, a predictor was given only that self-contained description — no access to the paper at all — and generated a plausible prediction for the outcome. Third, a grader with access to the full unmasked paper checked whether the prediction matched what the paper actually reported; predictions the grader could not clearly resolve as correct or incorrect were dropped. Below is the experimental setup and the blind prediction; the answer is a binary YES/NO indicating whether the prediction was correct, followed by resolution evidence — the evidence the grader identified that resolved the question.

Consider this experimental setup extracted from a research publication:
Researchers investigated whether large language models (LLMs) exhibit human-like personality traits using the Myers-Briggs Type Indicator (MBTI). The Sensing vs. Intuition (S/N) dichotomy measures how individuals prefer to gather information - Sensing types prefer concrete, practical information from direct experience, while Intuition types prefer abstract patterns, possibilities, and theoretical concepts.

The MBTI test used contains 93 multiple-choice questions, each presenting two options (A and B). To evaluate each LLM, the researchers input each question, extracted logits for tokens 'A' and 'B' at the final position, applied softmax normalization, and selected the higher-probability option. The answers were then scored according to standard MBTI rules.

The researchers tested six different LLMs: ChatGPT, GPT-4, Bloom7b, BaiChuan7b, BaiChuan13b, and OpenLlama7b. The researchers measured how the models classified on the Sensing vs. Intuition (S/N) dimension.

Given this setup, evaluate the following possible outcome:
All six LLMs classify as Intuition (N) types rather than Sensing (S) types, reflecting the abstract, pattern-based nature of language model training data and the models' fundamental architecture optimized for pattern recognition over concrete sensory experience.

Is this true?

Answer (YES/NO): NO